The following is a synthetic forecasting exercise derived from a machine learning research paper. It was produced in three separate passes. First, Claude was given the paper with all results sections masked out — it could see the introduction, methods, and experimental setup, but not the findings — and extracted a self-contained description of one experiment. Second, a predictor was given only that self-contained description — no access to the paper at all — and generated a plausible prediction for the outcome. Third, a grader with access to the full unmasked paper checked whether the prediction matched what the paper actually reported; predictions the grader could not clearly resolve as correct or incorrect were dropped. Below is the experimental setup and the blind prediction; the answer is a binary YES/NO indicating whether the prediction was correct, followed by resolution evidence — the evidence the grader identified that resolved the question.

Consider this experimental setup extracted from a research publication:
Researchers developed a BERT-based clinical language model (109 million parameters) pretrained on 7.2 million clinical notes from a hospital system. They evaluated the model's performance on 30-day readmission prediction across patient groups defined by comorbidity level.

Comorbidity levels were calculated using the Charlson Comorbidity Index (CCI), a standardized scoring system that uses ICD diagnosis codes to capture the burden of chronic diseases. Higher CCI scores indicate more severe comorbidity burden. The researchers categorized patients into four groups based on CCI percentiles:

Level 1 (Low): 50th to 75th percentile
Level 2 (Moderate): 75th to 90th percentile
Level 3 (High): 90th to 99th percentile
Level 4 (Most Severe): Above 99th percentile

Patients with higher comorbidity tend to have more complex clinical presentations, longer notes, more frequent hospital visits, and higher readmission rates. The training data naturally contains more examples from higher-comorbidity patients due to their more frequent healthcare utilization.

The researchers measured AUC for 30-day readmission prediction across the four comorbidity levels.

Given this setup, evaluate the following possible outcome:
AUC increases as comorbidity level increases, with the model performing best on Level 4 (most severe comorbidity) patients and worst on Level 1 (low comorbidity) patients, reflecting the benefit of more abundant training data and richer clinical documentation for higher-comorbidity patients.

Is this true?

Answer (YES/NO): NO